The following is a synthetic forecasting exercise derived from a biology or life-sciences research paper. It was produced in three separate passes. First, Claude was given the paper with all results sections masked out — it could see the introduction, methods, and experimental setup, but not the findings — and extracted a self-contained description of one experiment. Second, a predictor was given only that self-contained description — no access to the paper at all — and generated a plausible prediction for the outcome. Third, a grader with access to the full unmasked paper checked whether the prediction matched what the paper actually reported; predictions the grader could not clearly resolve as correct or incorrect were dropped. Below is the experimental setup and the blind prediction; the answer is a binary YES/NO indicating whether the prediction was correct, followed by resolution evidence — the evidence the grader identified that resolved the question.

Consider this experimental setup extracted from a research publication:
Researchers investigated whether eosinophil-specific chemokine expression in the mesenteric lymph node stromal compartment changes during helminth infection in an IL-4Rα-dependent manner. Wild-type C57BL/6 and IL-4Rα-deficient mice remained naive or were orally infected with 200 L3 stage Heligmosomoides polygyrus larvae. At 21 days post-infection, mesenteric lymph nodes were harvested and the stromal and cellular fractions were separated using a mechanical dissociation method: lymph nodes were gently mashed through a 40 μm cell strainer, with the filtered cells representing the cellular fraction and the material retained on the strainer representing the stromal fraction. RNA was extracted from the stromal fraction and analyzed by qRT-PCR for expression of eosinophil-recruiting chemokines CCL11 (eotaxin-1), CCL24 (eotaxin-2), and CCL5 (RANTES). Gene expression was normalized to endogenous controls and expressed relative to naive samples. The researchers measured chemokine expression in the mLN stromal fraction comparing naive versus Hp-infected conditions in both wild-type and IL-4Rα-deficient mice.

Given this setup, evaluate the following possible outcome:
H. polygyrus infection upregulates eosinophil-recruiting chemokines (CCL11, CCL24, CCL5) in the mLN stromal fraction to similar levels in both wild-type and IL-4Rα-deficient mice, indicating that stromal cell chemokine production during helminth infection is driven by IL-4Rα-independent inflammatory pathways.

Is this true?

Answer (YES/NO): NO